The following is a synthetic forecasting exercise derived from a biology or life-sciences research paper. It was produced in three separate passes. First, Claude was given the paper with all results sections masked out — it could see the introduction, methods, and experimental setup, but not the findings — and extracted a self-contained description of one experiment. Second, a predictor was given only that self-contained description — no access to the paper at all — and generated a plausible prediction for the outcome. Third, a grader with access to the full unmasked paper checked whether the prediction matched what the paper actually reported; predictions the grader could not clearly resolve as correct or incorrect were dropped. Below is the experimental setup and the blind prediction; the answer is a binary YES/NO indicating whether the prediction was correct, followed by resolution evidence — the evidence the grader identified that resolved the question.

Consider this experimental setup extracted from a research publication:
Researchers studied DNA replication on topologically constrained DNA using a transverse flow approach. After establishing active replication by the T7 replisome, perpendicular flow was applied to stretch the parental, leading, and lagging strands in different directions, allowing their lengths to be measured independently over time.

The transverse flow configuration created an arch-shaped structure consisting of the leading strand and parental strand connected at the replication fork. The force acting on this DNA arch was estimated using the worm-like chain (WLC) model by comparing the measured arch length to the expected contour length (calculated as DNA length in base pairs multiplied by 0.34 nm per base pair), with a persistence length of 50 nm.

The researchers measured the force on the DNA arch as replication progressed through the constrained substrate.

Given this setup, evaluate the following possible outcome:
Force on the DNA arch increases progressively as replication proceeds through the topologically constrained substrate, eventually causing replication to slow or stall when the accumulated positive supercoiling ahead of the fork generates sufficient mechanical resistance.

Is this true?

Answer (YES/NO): NO